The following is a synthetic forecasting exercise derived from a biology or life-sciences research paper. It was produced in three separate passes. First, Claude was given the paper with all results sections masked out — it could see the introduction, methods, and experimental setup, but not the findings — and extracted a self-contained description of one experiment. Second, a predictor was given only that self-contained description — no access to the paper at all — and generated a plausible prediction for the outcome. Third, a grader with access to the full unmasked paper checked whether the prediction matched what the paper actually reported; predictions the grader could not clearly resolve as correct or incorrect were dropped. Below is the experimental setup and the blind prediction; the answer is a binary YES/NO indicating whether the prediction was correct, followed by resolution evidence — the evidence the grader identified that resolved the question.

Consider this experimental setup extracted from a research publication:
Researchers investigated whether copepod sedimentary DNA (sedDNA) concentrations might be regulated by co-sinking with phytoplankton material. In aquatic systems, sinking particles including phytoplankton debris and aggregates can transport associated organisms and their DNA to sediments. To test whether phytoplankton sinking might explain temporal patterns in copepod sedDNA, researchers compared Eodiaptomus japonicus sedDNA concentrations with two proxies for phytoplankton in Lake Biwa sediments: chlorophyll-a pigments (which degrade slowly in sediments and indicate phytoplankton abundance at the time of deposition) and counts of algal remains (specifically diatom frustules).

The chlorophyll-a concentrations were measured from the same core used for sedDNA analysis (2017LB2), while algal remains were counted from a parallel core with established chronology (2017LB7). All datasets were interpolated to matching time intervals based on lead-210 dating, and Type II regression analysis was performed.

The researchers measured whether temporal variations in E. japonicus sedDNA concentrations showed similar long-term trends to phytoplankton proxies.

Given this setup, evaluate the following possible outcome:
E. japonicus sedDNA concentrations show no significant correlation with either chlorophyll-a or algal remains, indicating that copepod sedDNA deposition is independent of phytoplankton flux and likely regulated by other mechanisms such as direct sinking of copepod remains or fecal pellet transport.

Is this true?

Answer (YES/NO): NO